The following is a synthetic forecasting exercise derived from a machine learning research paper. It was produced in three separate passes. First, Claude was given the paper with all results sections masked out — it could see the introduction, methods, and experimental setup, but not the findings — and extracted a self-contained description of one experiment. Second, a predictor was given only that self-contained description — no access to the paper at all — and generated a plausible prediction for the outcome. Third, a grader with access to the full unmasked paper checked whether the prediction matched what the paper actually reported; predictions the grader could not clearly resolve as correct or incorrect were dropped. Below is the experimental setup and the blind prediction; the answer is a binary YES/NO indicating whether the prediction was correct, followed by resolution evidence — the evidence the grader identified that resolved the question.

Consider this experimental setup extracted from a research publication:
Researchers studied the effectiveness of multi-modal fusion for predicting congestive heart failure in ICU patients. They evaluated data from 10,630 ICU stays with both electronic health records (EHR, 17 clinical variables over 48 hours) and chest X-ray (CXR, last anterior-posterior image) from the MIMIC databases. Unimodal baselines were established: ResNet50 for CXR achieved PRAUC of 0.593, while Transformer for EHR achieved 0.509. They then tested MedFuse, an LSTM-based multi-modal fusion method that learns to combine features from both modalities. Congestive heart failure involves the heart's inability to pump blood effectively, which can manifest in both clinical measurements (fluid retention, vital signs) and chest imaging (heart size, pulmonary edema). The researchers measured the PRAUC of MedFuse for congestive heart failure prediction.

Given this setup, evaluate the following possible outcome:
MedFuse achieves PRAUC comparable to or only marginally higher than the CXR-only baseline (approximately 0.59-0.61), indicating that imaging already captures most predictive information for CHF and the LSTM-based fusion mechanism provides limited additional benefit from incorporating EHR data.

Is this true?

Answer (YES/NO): YES